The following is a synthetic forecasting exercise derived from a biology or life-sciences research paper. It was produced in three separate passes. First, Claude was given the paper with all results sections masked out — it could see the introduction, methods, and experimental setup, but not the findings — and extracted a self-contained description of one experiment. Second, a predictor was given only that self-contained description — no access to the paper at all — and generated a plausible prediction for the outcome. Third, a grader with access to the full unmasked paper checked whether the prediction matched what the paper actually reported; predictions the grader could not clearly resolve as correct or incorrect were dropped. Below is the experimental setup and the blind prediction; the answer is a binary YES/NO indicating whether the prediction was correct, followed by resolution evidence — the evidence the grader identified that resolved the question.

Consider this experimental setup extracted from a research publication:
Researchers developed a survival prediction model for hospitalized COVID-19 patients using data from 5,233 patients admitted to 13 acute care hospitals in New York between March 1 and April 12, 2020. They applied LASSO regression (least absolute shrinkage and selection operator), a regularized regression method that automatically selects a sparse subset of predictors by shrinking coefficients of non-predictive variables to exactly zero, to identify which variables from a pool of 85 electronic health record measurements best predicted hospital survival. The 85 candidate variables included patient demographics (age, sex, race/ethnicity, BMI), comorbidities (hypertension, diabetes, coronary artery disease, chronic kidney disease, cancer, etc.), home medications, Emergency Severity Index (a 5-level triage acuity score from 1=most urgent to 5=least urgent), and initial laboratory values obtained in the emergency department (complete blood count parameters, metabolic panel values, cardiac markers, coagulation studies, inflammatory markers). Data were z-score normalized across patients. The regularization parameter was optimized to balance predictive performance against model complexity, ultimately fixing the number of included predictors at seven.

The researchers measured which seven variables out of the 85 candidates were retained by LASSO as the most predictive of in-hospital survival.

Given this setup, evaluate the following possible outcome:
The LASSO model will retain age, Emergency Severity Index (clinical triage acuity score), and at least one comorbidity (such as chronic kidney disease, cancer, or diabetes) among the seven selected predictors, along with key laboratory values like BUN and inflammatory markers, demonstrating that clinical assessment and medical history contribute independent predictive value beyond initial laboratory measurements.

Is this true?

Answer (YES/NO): NO